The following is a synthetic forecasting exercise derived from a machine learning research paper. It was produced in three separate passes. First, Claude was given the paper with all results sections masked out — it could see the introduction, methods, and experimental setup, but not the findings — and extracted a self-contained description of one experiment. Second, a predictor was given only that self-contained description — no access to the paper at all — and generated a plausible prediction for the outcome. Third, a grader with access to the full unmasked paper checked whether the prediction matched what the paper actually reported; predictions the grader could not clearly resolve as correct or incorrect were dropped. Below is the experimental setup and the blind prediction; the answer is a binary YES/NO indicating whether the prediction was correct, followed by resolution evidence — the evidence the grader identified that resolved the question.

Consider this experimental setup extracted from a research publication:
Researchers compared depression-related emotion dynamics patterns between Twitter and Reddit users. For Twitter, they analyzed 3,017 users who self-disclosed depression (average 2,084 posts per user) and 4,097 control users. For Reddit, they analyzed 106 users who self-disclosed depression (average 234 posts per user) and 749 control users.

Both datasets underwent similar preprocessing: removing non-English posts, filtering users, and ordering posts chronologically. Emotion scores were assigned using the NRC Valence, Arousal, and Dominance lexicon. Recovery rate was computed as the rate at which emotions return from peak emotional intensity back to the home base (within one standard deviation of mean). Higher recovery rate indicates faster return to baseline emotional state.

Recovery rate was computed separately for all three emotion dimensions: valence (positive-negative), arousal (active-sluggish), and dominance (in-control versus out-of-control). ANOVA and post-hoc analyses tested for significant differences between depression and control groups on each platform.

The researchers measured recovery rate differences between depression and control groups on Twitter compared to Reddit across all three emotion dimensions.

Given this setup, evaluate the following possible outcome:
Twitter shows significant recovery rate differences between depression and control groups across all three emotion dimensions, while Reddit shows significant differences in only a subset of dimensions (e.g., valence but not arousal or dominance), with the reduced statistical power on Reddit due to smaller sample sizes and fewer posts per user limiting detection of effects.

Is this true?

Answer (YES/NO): NO